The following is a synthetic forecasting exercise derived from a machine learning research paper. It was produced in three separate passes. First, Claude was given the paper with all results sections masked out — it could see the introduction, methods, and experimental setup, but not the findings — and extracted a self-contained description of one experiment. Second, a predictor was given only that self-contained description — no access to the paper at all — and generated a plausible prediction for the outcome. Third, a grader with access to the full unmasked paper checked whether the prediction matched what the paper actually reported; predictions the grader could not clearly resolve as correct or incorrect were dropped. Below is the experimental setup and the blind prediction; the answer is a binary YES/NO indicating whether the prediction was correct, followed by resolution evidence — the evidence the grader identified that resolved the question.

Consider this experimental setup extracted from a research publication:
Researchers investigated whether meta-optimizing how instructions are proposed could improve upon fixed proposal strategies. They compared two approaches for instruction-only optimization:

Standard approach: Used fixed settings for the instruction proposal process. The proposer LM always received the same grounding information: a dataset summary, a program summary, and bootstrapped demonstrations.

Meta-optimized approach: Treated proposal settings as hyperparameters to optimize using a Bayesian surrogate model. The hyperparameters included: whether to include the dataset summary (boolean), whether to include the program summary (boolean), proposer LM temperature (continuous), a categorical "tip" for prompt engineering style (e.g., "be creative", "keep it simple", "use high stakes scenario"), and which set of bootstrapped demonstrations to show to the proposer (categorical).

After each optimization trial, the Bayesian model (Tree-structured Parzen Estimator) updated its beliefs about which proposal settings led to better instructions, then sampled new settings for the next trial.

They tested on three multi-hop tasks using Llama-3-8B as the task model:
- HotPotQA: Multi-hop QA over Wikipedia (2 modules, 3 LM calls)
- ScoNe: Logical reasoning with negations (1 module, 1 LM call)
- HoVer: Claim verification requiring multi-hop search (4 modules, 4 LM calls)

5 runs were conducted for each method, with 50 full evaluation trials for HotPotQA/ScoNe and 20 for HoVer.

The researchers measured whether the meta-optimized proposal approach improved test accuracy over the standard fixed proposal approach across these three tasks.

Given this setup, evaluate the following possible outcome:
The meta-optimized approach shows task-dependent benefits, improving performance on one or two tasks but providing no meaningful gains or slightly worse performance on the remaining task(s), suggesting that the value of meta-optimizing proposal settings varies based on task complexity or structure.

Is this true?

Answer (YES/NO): YES